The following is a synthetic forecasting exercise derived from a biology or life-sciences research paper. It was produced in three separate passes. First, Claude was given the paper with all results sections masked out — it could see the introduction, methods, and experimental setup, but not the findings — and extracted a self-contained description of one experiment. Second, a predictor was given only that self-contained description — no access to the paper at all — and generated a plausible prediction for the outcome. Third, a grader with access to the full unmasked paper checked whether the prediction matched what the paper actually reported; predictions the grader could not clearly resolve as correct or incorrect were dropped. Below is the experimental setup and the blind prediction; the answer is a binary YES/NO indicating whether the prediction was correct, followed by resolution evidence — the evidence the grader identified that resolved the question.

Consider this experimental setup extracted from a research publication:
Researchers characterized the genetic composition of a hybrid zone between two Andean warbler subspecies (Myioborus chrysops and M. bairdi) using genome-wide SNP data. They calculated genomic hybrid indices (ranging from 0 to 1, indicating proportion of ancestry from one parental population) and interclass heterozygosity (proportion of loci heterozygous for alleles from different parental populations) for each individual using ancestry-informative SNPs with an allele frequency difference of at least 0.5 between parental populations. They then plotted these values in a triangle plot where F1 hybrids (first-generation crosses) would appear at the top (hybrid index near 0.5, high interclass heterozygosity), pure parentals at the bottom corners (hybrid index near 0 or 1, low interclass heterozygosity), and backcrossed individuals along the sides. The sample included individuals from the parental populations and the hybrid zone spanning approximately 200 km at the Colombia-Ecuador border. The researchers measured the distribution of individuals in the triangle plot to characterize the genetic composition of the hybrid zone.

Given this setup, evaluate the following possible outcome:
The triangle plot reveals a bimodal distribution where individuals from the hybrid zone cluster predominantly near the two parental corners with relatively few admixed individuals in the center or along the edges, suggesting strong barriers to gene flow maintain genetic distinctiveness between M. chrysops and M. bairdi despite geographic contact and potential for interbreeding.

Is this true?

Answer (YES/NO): NO